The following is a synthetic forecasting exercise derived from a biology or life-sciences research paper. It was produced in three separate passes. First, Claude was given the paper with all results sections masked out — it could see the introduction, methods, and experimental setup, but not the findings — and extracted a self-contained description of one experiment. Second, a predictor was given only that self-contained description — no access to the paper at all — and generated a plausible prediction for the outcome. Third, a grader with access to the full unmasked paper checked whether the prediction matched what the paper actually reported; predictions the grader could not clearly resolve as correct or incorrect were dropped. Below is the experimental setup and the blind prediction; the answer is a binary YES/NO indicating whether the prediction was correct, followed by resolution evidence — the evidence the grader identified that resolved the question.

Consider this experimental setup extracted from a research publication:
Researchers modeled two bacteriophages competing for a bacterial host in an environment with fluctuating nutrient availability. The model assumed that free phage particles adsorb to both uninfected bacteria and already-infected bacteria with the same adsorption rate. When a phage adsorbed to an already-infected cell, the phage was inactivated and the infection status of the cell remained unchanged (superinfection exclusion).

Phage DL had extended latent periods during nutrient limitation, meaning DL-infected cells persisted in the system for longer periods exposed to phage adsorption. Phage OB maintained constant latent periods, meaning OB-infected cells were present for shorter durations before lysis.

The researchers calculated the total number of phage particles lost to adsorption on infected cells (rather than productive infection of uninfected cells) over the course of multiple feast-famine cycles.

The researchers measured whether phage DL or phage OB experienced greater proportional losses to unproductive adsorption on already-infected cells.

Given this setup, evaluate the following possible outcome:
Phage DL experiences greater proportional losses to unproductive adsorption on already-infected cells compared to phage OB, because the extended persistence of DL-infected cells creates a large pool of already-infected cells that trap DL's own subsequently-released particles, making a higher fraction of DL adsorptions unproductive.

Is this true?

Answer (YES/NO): NO